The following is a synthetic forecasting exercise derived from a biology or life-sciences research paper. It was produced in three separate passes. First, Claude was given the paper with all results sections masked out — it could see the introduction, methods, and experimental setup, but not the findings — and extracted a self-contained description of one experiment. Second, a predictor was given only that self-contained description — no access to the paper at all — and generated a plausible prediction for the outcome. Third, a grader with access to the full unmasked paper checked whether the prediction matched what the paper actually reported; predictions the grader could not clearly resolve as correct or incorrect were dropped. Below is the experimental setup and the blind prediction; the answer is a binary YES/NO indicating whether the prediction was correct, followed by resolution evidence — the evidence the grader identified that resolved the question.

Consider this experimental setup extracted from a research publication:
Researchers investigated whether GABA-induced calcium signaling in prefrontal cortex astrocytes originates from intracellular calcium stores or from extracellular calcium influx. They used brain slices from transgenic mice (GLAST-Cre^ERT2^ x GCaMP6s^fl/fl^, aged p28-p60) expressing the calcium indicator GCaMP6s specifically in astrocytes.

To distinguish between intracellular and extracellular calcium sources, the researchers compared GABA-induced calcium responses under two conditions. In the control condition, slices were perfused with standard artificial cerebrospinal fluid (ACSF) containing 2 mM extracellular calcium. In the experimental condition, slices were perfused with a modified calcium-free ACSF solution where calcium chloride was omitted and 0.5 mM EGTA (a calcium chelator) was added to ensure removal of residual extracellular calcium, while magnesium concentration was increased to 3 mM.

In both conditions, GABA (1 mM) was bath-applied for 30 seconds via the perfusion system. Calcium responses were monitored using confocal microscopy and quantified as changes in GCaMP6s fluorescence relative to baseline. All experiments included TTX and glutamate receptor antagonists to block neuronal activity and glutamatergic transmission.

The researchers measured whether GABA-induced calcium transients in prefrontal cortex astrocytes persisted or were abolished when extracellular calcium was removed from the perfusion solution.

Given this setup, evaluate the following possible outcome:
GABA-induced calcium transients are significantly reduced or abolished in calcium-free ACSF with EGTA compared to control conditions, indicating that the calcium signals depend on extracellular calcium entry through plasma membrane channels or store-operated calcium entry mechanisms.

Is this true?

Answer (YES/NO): NO